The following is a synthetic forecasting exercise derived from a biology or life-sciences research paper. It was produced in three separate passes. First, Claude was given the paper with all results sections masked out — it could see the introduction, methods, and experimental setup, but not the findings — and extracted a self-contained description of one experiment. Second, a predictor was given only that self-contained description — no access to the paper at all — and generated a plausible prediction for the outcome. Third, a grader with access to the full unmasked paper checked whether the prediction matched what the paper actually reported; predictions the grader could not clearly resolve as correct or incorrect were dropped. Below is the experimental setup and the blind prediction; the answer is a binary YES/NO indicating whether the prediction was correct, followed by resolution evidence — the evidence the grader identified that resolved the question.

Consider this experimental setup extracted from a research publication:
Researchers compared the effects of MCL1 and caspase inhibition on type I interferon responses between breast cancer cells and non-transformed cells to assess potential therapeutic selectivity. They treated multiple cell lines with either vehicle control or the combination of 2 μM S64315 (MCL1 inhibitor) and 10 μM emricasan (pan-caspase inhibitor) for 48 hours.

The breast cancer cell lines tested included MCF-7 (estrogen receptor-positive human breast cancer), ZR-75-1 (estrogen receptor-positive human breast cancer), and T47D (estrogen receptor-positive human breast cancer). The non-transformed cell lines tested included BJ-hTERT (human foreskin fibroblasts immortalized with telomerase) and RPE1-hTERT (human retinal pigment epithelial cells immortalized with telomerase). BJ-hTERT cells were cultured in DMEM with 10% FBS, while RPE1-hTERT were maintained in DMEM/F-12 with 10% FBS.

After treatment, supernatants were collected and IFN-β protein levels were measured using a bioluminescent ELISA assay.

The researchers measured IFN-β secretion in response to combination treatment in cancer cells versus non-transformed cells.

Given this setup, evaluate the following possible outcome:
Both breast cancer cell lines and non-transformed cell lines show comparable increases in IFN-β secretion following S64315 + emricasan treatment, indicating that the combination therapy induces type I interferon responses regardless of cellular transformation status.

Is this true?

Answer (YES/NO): NO